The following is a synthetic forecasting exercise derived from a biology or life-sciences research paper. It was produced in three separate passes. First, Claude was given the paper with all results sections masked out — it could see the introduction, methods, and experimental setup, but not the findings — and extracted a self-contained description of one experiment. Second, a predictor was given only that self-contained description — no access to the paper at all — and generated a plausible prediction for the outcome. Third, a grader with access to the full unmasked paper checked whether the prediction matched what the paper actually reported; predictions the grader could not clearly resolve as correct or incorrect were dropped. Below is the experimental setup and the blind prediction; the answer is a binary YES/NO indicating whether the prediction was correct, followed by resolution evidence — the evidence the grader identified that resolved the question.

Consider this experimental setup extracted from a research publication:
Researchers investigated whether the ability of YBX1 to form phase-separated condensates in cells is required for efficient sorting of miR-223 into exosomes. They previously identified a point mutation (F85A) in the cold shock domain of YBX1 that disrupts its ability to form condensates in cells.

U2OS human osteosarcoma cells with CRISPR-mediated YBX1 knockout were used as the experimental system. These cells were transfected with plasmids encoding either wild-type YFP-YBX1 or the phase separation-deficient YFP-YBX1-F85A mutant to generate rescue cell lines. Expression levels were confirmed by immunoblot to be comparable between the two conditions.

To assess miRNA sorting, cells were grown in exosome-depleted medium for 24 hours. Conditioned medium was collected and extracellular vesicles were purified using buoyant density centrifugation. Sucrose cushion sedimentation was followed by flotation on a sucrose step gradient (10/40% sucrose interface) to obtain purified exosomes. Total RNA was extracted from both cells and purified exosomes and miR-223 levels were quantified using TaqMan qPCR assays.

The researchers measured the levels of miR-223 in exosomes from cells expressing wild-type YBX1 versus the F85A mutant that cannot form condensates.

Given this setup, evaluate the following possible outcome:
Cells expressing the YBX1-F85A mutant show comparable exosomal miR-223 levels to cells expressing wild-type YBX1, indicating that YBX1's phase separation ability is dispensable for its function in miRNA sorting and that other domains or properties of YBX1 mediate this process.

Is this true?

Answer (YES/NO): NO